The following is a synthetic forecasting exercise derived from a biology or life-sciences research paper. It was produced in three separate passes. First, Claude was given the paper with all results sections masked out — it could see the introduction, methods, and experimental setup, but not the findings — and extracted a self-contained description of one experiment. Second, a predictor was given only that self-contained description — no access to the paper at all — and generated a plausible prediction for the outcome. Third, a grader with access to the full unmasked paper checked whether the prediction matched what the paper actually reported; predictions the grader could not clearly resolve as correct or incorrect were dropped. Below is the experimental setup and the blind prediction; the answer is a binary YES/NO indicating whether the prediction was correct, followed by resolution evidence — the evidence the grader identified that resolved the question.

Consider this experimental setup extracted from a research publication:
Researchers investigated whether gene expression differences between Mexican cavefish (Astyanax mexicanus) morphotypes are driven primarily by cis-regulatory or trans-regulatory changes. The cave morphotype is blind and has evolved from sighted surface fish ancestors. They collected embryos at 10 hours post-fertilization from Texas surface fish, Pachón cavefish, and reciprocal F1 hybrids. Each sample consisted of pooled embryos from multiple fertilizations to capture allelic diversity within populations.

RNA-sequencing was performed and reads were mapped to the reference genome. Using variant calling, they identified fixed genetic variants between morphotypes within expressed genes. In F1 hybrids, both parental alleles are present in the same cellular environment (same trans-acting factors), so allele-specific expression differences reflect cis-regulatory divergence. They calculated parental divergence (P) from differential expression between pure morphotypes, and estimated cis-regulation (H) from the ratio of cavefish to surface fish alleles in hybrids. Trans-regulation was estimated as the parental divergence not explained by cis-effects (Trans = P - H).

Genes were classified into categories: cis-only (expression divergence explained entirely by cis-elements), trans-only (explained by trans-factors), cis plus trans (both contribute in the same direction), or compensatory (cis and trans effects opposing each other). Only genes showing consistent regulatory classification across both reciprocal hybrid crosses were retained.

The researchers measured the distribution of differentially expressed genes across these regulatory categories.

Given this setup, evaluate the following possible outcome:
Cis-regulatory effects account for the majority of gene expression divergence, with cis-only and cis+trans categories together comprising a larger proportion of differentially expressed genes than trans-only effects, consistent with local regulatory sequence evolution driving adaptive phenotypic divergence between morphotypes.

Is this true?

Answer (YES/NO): YES